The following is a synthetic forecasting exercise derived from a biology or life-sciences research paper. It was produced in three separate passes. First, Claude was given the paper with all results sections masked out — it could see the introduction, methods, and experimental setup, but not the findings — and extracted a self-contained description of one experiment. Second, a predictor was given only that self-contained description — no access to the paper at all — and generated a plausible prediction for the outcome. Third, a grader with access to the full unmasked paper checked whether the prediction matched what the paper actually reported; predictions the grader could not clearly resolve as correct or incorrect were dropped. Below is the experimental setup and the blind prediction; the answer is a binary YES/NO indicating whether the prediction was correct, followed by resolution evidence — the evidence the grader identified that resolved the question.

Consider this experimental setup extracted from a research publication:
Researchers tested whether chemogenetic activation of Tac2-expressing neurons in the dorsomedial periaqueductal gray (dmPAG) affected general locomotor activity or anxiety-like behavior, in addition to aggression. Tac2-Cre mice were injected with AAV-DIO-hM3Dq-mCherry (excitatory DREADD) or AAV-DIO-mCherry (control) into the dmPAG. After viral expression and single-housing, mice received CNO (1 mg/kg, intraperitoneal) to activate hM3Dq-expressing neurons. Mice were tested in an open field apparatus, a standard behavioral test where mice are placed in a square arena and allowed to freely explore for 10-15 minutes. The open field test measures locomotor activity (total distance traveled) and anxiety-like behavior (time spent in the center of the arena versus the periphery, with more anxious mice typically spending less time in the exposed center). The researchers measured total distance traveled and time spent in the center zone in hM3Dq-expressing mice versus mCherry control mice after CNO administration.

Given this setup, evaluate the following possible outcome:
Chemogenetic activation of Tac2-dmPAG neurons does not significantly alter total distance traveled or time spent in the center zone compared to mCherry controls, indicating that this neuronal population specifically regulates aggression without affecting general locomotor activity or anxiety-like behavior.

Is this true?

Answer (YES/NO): YES